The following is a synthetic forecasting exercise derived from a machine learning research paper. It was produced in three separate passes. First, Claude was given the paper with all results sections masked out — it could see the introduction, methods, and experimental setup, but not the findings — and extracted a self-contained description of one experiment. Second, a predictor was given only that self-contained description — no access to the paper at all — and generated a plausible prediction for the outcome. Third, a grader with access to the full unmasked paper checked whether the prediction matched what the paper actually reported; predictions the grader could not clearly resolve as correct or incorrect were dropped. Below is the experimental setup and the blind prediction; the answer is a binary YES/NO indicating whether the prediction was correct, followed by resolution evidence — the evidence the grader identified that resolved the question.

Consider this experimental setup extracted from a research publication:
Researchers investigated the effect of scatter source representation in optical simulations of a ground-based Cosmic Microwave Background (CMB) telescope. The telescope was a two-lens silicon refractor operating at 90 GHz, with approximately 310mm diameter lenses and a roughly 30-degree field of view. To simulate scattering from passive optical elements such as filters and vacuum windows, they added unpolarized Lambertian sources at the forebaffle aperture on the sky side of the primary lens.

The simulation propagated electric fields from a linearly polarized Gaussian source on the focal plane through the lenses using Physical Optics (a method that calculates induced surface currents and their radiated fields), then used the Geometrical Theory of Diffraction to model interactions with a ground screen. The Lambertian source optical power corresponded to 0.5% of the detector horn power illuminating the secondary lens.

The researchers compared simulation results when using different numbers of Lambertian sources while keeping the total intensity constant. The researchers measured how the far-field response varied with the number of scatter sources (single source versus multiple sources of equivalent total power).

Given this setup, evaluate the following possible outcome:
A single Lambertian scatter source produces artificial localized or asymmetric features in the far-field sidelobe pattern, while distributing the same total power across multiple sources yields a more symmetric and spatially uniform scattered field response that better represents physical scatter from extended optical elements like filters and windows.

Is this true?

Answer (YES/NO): NO